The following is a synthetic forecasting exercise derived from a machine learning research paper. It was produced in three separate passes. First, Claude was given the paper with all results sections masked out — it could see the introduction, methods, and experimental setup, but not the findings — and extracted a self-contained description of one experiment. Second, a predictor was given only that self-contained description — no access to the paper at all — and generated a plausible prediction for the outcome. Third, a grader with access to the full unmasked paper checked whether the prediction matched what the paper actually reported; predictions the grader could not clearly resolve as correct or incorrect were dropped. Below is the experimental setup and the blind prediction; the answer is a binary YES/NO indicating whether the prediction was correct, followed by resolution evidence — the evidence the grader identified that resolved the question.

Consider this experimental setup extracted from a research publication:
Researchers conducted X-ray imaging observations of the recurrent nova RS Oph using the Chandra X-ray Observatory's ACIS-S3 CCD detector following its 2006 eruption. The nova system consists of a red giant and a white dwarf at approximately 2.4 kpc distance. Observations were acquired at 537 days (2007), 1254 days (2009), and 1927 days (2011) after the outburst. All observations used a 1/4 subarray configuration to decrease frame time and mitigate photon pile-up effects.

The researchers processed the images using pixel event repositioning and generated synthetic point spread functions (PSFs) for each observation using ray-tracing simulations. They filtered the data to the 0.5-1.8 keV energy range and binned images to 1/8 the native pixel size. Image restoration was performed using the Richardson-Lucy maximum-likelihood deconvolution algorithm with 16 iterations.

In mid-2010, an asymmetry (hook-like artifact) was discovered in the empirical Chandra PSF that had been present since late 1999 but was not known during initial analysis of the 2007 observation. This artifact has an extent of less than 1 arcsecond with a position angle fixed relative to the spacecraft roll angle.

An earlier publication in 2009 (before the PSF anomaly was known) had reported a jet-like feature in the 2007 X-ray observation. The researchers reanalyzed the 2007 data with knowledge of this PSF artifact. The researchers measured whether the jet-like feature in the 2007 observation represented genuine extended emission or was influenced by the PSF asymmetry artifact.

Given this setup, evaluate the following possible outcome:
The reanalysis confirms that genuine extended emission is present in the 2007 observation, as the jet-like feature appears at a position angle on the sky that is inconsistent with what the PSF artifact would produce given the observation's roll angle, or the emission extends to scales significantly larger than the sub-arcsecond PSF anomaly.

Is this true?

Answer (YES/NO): NO